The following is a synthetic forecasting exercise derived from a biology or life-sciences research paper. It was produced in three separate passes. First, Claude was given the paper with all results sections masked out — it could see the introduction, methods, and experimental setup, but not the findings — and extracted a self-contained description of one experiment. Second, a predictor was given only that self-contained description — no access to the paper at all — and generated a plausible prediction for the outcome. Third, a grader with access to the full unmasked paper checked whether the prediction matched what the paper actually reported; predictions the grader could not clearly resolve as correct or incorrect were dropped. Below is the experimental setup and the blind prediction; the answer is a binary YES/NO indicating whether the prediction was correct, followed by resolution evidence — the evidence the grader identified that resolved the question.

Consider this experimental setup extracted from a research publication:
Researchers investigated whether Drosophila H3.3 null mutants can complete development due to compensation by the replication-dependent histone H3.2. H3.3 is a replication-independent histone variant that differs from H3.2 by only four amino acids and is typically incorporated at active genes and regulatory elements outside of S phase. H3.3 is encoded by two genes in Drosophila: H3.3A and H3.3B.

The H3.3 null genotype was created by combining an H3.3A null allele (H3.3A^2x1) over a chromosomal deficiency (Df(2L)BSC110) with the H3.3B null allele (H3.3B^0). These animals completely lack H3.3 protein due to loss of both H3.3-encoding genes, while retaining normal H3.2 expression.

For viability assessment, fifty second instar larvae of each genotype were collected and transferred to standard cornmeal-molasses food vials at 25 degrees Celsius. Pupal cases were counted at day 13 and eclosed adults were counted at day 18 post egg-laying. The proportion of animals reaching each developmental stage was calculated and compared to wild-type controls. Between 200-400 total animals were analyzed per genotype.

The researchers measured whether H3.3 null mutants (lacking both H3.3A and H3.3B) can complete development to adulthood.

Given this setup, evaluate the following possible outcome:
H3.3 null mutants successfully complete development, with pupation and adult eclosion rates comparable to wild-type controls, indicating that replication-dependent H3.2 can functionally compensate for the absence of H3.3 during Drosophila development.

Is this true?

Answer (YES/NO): NO